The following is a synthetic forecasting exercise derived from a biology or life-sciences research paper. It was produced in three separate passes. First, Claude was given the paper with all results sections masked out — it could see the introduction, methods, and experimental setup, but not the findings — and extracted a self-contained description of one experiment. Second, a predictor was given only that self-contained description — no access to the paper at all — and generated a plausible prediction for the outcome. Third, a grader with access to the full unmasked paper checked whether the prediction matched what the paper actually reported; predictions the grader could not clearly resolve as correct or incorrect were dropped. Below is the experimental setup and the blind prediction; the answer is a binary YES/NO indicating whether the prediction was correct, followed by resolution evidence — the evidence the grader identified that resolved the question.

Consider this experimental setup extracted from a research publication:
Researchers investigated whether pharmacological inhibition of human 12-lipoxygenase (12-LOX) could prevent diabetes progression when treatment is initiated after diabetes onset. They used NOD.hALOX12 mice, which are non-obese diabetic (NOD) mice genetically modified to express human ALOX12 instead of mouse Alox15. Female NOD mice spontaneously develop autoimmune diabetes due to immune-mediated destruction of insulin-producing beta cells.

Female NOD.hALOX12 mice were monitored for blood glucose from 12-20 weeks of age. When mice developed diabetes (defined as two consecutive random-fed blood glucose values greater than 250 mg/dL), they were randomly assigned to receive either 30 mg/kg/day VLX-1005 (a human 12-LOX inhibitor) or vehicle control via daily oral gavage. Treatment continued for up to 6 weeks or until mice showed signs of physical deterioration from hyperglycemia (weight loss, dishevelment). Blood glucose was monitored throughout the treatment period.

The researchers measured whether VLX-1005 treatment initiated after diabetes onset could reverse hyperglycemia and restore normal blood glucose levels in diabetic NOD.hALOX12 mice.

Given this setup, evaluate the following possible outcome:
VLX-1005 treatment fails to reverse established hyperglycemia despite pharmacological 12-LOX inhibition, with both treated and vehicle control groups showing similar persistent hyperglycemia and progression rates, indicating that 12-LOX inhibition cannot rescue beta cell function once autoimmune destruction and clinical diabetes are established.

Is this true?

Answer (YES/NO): NO